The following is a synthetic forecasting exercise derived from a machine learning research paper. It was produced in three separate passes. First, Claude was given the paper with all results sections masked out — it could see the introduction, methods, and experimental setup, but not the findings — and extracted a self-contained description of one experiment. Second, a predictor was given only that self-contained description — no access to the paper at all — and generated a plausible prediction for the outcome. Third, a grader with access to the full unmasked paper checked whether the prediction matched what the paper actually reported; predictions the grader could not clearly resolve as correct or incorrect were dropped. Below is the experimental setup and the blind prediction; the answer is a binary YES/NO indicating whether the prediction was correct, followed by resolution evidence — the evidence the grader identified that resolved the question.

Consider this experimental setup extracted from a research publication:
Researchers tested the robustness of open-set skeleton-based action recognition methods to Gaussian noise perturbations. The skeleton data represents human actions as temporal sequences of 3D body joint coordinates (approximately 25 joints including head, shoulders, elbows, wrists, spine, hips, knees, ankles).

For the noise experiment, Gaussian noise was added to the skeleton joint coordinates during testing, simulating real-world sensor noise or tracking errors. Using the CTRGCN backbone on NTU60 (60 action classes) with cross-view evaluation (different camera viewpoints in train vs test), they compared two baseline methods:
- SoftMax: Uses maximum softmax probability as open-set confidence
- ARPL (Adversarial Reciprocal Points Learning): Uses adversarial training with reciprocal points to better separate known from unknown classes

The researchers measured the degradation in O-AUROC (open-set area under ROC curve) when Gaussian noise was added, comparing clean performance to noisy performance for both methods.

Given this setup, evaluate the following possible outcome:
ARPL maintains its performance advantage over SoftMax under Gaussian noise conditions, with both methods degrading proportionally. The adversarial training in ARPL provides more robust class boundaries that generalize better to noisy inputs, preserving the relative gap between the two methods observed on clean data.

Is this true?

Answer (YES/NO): NO